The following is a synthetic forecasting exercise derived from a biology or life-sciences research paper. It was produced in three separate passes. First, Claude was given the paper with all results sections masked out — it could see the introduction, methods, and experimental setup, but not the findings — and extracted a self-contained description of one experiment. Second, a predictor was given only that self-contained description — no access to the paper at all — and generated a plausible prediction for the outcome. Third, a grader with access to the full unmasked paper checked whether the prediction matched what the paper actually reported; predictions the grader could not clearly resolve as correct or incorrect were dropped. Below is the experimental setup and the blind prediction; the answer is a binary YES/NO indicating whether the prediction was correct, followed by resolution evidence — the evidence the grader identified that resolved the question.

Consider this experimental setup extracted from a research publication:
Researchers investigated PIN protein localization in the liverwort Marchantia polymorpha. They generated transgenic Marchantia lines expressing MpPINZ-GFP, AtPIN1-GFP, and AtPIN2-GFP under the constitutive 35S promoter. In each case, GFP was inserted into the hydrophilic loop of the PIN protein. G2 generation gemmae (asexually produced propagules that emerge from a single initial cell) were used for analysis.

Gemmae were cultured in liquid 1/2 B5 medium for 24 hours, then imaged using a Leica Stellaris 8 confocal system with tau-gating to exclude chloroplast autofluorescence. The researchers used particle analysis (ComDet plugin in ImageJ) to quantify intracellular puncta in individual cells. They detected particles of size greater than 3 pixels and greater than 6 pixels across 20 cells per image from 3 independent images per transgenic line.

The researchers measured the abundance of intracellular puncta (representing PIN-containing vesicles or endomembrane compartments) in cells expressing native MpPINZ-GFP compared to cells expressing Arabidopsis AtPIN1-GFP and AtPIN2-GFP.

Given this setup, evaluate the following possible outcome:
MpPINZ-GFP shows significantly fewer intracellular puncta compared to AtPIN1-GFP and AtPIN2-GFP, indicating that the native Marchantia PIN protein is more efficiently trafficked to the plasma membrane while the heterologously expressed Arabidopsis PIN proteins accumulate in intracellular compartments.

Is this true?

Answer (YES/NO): NO